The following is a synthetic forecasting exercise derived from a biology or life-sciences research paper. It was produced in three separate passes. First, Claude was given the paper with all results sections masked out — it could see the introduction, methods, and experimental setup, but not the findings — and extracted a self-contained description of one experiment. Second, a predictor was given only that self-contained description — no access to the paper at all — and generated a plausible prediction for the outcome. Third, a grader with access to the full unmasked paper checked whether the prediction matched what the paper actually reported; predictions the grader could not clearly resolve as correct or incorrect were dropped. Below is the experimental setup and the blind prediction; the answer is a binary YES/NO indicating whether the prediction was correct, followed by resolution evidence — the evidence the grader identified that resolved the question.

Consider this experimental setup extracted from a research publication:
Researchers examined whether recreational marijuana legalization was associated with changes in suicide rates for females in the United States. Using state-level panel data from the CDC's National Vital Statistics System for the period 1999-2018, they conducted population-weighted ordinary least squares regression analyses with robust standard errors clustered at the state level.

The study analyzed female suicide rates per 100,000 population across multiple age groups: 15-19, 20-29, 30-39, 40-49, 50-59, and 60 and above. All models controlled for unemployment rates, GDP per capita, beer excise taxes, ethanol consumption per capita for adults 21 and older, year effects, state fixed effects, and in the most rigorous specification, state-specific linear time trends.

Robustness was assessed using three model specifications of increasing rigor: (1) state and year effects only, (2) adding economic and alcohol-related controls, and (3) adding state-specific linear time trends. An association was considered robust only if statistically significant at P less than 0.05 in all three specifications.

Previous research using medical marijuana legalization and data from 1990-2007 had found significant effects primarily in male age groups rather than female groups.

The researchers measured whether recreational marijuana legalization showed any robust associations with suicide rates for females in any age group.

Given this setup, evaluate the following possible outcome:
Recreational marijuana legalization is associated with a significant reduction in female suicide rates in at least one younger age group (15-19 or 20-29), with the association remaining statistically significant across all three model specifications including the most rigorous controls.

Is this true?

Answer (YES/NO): NO